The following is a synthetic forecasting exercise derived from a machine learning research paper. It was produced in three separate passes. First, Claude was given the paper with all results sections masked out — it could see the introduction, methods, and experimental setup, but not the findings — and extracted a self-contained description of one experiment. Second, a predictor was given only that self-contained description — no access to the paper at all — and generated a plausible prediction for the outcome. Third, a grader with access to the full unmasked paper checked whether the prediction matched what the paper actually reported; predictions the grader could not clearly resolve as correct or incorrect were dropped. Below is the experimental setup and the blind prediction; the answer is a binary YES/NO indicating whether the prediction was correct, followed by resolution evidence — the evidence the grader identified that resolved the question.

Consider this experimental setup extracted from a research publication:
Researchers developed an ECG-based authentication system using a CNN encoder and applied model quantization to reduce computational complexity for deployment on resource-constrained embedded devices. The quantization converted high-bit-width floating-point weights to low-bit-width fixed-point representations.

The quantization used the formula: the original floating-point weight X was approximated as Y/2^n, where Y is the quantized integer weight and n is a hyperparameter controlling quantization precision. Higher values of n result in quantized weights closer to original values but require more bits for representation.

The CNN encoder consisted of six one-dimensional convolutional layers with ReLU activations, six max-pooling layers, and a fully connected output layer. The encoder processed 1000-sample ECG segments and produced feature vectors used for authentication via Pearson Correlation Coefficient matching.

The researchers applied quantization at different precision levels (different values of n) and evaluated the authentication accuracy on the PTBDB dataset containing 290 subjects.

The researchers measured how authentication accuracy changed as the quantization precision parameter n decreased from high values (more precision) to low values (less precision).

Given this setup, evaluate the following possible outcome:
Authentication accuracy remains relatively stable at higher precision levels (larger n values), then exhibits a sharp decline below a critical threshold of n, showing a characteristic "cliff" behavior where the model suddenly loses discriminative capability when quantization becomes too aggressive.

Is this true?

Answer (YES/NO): NO